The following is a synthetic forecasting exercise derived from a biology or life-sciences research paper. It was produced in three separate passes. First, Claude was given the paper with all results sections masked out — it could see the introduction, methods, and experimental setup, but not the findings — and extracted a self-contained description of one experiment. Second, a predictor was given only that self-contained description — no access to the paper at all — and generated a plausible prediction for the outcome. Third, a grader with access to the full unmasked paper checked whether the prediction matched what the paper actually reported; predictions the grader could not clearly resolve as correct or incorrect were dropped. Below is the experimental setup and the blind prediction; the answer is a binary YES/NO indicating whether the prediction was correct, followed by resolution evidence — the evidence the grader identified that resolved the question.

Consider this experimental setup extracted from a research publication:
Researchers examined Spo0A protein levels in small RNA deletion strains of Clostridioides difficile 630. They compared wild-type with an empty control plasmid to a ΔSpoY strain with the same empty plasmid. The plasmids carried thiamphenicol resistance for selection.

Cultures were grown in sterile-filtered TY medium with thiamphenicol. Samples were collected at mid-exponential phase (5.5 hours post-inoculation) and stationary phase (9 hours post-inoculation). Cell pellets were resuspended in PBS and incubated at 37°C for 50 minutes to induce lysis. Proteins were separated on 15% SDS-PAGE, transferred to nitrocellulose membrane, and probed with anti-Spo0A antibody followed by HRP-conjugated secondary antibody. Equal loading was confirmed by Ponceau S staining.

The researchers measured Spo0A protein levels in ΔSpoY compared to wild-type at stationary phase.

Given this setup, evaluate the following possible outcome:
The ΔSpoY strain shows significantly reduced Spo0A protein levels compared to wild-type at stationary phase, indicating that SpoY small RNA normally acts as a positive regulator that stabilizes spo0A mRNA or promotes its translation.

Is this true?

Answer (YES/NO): NO